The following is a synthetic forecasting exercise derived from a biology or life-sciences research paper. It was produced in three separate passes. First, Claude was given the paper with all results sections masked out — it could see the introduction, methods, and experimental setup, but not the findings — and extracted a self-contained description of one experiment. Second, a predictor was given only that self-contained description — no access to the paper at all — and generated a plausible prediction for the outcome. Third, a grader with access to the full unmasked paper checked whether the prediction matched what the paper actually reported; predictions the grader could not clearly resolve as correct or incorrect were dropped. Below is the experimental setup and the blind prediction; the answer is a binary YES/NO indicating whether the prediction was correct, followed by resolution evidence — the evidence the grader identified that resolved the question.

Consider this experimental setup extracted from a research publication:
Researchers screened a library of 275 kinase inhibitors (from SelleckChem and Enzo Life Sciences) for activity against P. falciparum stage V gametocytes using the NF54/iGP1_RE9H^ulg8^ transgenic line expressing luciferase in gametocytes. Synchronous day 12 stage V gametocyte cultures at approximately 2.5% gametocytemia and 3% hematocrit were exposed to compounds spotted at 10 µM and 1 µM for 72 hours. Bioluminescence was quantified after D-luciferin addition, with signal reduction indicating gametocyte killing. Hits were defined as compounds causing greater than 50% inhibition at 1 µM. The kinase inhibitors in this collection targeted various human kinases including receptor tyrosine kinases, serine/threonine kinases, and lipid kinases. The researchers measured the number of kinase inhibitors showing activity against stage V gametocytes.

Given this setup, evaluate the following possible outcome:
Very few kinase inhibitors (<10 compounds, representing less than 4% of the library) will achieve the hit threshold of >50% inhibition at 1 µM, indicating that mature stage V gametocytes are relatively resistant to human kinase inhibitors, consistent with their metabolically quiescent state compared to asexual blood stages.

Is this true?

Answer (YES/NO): YES